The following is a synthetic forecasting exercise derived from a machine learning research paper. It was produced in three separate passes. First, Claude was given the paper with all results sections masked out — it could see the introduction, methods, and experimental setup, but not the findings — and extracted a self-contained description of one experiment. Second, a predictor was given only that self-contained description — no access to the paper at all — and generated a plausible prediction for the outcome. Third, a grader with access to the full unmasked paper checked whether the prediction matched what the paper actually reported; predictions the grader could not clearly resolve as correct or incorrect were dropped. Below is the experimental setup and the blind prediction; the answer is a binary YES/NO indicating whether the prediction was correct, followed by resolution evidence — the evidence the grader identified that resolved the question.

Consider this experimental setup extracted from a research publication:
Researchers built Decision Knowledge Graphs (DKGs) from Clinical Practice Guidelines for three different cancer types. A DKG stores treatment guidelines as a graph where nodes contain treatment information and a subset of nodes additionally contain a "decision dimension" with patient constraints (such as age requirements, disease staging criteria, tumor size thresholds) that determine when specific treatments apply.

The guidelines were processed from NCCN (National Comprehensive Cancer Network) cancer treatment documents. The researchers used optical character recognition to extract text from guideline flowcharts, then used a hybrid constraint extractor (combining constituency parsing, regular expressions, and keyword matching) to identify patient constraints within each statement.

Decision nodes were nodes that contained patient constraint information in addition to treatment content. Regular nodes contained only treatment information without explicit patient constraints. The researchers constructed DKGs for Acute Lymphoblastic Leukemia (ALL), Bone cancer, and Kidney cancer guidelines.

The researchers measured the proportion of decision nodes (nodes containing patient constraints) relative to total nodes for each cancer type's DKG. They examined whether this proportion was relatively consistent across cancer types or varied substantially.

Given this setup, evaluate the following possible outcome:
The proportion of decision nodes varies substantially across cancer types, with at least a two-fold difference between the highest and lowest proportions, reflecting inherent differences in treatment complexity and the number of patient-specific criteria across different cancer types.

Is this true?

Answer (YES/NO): NO